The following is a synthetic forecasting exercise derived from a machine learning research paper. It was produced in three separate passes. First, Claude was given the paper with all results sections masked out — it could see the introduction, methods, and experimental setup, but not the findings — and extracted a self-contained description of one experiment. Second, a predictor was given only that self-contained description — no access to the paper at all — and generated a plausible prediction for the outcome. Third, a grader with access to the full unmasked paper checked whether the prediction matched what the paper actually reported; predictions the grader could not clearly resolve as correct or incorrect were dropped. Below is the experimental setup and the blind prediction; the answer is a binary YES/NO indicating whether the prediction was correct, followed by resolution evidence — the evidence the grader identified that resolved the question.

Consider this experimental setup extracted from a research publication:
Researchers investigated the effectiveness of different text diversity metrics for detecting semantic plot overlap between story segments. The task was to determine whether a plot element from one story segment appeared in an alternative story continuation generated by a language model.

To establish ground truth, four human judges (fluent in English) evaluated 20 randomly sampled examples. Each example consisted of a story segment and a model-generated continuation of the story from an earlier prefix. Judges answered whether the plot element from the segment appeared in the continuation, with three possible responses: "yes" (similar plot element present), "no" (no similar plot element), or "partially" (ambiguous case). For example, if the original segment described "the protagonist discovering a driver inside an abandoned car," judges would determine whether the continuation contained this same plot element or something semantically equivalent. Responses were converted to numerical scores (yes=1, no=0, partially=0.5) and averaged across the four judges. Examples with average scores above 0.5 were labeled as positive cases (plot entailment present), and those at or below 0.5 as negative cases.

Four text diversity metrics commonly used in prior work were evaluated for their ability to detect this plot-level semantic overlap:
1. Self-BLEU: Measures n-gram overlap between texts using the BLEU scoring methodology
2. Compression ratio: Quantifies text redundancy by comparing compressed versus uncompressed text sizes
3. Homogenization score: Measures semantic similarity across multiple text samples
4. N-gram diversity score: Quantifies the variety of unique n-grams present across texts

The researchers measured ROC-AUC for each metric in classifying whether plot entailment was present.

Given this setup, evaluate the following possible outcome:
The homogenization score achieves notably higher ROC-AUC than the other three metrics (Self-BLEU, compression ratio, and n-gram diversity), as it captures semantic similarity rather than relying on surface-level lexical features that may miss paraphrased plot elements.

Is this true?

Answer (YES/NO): YES